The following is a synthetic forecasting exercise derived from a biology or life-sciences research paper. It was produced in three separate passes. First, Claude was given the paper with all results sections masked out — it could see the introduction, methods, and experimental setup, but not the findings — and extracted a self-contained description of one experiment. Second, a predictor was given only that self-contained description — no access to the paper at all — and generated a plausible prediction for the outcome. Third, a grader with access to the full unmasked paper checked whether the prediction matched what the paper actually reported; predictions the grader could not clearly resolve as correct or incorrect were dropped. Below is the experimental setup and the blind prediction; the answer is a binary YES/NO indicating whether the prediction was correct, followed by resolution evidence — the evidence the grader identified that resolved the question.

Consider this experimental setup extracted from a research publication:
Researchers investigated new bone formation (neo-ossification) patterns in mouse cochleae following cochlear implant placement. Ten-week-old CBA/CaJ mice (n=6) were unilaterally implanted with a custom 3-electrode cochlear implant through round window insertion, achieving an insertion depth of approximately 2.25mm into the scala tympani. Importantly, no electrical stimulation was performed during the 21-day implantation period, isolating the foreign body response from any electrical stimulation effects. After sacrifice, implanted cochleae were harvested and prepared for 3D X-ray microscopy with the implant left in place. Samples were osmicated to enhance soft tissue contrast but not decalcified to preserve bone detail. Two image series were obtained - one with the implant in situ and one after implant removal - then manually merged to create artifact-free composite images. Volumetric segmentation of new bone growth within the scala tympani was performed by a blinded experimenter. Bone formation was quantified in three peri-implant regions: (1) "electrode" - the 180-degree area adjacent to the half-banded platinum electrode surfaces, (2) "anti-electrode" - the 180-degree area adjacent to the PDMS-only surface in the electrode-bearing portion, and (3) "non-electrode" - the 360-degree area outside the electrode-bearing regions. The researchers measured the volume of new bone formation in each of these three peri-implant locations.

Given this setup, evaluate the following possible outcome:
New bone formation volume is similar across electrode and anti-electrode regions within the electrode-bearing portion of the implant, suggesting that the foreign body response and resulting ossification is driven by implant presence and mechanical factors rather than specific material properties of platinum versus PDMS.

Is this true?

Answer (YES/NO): NO